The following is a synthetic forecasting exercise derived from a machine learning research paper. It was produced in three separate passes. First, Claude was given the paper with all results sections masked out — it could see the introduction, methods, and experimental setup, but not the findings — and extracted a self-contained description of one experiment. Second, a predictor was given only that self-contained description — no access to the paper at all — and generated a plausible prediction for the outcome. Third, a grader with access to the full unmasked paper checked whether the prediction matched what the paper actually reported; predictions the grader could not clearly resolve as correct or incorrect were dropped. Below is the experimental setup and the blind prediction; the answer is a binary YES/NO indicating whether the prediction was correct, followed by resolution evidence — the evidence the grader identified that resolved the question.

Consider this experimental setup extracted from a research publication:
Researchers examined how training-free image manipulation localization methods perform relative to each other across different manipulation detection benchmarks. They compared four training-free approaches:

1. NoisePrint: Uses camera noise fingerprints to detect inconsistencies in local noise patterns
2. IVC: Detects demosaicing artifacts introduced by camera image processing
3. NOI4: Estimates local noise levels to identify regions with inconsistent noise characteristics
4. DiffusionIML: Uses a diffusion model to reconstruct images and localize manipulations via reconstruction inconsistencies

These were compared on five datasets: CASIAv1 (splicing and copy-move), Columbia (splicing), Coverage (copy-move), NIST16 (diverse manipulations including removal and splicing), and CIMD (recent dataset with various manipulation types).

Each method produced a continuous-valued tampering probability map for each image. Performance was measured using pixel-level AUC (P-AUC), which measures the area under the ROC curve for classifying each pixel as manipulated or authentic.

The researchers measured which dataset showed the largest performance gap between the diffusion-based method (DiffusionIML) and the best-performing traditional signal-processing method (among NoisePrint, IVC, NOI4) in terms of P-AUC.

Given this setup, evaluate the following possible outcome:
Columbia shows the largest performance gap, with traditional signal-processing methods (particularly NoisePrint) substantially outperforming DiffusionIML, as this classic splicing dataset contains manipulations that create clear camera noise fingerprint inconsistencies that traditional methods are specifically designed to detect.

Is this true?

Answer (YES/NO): NO